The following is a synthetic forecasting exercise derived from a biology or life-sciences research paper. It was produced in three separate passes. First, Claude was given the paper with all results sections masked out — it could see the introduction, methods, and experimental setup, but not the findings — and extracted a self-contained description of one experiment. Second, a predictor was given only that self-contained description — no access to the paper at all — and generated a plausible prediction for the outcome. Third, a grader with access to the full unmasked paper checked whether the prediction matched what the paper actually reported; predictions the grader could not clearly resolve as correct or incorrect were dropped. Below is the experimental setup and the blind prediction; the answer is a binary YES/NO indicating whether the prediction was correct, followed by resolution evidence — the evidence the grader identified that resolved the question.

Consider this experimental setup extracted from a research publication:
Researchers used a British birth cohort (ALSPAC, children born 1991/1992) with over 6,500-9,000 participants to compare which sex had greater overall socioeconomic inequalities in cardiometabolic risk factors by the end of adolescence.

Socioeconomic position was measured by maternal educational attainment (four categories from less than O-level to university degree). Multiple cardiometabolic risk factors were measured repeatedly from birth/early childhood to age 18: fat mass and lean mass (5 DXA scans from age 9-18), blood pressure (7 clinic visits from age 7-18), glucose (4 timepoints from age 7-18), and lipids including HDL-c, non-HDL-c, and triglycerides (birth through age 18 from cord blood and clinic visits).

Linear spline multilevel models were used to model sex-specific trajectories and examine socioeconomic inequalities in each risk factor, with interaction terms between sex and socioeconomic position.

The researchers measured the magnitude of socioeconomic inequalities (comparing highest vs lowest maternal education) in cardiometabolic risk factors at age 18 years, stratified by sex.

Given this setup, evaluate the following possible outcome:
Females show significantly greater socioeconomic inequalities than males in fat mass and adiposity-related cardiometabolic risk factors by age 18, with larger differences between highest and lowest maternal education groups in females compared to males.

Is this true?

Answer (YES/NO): YES